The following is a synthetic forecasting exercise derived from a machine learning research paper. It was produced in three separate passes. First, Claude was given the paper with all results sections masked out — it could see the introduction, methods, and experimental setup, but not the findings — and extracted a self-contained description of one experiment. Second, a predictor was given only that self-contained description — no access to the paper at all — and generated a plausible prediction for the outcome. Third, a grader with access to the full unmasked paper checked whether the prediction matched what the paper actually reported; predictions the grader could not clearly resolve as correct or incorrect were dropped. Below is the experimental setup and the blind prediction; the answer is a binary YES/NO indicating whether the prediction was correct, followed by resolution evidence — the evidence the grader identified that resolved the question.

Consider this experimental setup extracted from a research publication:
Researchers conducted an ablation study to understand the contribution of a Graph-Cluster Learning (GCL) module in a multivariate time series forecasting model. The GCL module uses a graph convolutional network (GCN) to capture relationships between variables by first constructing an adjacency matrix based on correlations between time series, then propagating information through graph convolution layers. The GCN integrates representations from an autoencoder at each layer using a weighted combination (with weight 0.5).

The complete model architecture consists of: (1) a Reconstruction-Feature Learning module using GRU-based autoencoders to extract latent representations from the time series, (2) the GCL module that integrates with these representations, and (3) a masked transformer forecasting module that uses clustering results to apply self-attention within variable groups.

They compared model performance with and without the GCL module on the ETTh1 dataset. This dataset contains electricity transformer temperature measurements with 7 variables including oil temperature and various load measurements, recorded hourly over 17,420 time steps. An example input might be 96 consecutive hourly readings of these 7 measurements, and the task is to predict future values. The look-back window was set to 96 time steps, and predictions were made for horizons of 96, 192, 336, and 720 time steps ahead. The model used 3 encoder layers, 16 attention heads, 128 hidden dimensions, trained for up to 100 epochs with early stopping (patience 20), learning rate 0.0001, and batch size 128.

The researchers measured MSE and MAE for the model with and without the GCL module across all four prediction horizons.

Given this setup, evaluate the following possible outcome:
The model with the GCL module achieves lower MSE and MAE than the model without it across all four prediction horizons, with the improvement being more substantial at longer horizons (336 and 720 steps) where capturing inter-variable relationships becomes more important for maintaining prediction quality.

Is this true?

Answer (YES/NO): NO